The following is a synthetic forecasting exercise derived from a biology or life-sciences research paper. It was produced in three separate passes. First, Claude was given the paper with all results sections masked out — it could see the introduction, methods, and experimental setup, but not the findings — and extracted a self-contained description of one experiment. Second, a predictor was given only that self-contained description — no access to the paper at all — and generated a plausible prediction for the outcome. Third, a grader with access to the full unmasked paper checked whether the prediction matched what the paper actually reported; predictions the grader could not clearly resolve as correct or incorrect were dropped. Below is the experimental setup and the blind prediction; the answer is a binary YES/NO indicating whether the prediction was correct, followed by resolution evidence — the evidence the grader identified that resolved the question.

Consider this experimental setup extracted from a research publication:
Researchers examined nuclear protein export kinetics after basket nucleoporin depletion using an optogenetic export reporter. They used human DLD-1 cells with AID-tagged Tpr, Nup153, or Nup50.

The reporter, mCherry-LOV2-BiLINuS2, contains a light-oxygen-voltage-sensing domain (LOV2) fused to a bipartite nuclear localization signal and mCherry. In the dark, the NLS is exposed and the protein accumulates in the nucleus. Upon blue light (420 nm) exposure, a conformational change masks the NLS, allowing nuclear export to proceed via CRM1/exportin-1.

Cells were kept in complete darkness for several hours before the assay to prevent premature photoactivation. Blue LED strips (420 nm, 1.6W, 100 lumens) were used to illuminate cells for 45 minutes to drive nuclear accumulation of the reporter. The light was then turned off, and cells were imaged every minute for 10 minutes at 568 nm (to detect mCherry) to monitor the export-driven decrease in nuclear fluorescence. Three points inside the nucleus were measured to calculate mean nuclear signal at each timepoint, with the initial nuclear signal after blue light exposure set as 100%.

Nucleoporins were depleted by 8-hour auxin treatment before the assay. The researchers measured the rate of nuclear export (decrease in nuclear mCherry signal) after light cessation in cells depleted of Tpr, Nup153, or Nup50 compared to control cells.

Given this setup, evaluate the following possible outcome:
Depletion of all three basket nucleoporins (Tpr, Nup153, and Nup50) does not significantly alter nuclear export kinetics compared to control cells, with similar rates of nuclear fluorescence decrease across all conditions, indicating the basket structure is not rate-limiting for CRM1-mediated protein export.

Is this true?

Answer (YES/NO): NO